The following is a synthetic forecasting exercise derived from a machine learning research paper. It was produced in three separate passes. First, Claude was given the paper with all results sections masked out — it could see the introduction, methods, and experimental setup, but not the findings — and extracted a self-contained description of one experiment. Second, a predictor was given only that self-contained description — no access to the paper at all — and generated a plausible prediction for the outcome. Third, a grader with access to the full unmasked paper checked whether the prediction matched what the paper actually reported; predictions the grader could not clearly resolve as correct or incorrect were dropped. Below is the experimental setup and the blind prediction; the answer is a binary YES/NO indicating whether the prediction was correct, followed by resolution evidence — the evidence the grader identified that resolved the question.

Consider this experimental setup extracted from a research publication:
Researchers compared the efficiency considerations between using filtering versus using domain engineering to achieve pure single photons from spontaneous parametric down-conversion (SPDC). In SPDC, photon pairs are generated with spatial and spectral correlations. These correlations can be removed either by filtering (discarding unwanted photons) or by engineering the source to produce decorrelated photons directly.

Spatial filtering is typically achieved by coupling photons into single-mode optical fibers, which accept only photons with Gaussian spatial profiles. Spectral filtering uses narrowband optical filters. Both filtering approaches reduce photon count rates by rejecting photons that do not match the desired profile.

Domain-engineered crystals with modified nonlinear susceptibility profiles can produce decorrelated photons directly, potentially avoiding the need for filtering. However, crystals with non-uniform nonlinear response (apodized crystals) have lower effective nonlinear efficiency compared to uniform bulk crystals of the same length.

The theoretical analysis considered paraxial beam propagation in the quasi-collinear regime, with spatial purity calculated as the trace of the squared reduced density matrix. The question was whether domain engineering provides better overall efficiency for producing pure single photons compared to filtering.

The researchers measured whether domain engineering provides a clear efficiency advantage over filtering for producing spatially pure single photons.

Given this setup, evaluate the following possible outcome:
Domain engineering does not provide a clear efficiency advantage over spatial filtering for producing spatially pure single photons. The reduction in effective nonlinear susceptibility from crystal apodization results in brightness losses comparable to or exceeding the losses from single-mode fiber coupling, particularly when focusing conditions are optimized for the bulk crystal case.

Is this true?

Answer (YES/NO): YES